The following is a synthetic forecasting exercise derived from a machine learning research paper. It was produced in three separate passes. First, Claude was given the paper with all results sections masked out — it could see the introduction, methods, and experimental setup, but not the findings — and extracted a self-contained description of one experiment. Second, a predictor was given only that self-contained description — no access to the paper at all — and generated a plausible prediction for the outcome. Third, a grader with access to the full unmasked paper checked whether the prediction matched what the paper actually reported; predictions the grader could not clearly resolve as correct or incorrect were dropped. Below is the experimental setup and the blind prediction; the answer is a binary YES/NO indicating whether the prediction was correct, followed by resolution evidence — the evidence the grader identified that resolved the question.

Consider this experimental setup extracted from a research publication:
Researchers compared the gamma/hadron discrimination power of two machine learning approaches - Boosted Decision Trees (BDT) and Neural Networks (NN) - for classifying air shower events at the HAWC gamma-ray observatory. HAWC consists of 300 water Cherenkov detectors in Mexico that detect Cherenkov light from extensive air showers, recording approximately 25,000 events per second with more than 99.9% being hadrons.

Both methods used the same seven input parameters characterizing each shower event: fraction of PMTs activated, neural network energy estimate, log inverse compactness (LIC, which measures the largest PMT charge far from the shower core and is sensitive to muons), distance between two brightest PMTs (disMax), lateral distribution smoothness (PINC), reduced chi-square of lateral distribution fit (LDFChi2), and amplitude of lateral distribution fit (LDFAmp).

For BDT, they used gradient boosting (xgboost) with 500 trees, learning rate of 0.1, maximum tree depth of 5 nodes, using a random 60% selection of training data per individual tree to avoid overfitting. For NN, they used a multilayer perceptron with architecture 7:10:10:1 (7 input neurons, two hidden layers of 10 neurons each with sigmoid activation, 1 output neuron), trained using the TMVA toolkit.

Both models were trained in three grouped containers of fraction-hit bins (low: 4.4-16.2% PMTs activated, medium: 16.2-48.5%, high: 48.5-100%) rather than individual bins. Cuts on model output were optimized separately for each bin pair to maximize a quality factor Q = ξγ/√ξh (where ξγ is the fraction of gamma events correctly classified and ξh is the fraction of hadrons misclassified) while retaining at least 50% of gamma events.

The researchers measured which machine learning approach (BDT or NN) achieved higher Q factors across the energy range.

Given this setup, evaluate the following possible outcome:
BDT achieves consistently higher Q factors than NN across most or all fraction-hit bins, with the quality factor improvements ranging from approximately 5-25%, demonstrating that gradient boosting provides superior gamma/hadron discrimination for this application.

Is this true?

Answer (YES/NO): NO